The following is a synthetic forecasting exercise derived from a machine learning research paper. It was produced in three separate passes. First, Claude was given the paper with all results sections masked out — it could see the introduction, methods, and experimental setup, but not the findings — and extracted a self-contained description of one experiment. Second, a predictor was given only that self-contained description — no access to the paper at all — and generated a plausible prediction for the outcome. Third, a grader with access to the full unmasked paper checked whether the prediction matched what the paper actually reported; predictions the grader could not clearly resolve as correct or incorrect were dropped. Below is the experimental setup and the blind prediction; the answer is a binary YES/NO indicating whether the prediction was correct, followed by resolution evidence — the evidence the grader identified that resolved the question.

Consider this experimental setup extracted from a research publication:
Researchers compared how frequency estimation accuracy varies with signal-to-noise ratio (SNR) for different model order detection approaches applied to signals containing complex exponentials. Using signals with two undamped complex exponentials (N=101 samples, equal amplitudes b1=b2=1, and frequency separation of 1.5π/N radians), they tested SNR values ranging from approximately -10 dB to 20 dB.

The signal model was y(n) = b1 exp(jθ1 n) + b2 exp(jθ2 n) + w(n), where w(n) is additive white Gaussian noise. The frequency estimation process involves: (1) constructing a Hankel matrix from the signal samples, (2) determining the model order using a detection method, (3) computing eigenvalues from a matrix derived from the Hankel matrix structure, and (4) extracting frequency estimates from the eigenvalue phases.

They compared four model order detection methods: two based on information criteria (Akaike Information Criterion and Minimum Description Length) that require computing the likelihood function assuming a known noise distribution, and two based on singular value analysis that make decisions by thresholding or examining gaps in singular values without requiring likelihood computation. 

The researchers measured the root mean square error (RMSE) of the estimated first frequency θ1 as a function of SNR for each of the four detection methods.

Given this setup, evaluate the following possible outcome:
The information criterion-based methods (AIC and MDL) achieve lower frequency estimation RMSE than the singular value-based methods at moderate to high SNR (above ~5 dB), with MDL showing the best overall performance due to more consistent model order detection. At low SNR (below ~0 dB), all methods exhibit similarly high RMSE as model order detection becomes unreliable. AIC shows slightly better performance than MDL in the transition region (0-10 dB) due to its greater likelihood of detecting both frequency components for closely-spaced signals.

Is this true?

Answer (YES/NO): NO